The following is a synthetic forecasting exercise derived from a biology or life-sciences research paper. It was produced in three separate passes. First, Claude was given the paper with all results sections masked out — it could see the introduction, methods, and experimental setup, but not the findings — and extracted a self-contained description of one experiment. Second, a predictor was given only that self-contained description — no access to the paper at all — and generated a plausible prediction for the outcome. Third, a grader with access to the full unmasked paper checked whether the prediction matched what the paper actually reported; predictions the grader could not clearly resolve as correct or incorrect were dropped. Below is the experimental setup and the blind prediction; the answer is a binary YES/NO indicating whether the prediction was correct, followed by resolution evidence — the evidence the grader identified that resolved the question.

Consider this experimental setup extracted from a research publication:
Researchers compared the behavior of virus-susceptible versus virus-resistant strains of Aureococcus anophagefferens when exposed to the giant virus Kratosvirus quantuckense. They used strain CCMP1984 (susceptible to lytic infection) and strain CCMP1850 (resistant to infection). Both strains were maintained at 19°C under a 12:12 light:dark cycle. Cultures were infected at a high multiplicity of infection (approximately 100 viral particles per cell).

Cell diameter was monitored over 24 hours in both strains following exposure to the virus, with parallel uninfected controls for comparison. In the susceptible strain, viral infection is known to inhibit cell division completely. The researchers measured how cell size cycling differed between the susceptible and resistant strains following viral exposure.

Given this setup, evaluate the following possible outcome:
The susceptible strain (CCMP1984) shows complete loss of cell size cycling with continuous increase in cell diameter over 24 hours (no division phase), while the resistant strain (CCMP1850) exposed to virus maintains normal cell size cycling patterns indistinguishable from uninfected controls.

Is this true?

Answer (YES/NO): NO